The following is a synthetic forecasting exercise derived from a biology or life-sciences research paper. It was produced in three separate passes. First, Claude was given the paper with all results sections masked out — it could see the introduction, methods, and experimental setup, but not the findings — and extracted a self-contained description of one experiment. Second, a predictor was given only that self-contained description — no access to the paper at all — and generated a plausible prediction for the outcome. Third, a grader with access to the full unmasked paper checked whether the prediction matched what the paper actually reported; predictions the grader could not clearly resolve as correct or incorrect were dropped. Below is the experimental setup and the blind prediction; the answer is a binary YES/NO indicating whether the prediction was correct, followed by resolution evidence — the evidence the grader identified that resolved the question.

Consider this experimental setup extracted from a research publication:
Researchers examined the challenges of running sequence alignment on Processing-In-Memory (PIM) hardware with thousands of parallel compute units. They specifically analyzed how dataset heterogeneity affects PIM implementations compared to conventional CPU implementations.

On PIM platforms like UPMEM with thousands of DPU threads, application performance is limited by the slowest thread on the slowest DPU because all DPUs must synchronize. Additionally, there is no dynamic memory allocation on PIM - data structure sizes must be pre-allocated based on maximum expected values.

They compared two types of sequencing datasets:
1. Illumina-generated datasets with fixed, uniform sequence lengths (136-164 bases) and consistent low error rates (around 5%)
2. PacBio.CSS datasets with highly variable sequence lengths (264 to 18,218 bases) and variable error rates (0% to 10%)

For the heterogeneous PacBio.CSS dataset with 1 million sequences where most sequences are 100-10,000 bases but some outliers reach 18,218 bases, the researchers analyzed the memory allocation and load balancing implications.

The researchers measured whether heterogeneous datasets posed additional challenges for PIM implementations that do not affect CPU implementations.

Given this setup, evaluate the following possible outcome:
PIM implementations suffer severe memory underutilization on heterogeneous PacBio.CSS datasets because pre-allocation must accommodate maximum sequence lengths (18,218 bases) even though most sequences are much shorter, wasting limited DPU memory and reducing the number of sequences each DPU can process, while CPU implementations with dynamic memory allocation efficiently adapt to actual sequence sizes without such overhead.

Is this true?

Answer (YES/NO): NO